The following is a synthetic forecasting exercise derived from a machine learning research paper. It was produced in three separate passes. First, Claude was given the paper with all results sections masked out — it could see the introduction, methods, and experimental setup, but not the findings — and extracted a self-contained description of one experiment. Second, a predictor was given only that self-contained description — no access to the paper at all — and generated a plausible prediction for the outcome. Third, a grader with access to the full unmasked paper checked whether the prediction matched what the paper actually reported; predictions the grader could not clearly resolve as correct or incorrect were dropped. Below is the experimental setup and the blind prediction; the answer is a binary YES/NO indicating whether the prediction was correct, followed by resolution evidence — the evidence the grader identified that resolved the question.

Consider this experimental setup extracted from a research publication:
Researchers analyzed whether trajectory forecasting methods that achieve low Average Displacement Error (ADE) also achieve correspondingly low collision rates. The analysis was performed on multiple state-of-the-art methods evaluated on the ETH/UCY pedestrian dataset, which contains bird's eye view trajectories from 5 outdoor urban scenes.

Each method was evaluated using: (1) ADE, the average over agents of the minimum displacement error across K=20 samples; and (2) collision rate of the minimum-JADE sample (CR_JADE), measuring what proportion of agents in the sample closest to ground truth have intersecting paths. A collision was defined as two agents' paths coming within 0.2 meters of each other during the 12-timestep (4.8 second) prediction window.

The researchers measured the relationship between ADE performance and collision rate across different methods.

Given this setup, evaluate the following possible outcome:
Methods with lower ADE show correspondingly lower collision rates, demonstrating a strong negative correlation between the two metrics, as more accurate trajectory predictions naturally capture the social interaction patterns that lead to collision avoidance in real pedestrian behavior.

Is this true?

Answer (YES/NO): NO